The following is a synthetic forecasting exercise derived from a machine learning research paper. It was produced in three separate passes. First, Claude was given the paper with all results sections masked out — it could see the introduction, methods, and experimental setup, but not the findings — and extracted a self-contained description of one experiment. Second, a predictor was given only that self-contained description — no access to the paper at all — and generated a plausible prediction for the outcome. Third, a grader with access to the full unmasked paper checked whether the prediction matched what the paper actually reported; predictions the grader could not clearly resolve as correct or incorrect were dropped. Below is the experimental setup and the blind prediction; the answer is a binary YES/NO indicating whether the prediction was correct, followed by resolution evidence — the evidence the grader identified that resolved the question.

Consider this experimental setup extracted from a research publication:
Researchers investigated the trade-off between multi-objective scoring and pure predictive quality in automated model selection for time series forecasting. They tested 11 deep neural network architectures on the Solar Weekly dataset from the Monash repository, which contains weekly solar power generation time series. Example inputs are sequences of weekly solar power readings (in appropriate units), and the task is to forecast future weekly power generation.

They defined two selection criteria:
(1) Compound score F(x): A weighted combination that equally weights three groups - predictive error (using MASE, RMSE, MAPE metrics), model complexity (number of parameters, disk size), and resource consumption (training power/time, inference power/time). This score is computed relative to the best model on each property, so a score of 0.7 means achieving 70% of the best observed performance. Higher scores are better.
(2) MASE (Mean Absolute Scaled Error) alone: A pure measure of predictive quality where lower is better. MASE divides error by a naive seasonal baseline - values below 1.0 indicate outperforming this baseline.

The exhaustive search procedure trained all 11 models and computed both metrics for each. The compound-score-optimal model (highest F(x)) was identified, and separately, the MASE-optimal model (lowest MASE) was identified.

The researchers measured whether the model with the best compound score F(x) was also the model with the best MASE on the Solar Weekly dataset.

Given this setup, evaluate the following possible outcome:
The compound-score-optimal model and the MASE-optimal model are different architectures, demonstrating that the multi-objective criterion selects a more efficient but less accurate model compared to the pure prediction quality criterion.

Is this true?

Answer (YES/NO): YES